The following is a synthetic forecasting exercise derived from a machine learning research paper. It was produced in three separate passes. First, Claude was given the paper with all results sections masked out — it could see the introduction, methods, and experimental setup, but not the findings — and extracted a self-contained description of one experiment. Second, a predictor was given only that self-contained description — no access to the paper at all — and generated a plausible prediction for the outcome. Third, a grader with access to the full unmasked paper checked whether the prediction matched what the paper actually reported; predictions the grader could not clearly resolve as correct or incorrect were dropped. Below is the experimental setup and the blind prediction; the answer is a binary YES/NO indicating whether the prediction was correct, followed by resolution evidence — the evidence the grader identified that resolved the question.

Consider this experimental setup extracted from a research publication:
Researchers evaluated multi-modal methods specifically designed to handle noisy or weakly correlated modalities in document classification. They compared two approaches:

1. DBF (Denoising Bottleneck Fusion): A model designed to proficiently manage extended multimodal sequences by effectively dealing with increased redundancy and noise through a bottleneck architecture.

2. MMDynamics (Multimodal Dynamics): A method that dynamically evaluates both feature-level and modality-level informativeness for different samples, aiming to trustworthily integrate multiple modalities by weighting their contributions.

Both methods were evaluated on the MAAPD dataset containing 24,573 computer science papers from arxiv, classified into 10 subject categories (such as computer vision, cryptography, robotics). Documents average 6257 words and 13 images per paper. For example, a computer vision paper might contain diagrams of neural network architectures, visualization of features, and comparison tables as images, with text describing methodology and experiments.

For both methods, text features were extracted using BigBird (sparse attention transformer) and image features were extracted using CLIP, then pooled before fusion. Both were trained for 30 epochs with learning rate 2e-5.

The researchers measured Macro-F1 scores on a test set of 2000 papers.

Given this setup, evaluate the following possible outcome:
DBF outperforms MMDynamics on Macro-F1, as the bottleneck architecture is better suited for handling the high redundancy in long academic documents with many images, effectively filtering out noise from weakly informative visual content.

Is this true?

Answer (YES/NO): YES